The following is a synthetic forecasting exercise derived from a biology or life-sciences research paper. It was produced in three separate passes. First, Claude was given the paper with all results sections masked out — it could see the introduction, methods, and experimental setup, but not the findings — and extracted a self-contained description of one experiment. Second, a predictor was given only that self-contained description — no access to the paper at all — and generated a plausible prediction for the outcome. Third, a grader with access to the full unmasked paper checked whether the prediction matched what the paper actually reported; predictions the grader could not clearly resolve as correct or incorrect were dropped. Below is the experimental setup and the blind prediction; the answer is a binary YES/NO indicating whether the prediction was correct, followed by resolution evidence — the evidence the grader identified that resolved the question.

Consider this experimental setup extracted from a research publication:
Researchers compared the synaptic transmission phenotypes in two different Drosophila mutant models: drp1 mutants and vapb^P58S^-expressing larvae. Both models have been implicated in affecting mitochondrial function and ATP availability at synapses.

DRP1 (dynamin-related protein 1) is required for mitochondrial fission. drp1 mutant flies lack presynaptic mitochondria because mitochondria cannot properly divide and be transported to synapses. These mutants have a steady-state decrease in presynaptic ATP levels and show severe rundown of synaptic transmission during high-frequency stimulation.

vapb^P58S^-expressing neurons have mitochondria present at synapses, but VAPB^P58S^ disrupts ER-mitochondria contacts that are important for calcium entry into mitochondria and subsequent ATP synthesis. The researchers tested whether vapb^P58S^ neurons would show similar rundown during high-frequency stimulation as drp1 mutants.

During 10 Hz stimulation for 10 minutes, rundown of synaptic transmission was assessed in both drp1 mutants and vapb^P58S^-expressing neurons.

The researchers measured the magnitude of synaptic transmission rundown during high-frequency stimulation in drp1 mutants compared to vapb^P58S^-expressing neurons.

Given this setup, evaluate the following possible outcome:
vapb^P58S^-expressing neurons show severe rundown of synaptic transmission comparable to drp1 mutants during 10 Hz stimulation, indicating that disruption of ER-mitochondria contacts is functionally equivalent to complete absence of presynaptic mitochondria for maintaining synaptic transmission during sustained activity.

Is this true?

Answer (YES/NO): NO